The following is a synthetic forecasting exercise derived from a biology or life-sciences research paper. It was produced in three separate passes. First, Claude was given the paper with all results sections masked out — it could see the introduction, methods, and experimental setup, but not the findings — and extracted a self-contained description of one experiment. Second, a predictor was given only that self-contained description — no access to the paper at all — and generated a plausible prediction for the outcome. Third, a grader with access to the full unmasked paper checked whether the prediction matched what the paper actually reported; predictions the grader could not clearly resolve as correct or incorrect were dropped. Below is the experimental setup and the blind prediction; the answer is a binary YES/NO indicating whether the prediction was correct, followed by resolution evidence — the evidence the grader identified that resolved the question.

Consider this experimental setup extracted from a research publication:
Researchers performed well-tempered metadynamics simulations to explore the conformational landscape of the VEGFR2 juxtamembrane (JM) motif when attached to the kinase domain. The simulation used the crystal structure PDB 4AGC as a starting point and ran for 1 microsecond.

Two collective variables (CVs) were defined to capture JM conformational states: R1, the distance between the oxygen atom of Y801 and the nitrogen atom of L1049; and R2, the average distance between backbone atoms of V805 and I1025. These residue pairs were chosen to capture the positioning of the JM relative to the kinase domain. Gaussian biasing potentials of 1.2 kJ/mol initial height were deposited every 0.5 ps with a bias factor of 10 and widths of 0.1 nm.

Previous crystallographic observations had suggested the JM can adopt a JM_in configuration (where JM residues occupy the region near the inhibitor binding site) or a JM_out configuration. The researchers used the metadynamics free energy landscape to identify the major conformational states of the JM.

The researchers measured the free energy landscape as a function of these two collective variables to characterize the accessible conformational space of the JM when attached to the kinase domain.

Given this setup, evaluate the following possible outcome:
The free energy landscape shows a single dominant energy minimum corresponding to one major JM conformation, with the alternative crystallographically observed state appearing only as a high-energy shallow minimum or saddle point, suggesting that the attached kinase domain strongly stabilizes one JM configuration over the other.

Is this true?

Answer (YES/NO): NO